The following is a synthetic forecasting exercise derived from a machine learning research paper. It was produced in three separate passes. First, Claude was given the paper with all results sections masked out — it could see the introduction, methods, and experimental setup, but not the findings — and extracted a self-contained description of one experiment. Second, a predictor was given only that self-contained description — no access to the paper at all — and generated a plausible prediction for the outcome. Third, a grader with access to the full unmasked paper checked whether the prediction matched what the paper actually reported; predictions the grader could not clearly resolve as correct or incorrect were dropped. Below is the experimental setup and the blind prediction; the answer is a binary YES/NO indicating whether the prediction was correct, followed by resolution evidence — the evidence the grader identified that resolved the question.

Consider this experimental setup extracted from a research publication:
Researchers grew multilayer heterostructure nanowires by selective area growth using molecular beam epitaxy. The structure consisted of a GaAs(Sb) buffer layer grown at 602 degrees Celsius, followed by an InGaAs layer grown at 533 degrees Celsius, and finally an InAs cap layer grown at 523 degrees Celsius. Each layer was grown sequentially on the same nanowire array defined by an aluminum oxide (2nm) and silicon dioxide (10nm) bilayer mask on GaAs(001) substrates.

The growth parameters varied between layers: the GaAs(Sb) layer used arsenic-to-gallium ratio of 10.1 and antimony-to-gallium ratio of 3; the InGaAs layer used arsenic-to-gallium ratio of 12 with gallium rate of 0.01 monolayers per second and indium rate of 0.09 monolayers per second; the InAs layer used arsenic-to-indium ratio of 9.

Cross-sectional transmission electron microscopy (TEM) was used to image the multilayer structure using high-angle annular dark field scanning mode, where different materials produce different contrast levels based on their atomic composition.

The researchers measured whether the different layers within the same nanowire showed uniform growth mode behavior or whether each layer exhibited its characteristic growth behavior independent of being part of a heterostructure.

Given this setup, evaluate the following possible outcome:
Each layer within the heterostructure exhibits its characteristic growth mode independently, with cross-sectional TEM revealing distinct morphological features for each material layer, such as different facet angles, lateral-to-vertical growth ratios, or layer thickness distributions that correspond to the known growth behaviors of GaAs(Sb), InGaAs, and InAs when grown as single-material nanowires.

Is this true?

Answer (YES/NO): YES